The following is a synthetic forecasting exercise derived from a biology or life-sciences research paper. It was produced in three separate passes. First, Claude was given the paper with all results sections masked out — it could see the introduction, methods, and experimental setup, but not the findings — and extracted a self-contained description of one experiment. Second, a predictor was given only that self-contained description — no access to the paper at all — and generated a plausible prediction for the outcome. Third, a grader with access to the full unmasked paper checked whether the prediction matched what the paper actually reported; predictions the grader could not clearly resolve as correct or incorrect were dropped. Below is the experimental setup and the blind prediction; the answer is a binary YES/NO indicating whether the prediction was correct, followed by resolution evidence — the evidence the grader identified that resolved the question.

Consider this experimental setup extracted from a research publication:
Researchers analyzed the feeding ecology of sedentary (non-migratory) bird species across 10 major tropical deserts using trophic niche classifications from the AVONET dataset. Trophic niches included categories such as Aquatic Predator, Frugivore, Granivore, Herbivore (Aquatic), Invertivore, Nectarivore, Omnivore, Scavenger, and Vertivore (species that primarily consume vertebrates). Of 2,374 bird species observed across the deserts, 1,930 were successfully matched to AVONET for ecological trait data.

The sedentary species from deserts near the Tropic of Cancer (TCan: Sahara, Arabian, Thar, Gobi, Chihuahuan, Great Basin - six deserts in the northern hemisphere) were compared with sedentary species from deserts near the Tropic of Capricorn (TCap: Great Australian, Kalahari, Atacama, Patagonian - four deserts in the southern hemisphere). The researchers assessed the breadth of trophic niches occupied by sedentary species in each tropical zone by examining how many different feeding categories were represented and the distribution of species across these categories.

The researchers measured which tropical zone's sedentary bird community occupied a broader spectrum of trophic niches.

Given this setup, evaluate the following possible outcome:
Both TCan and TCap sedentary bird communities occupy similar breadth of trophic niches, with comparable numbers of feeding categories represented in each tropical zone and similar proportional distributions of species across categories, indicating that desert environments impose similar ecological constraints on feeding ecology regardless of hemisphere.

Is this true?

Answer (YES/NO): NO